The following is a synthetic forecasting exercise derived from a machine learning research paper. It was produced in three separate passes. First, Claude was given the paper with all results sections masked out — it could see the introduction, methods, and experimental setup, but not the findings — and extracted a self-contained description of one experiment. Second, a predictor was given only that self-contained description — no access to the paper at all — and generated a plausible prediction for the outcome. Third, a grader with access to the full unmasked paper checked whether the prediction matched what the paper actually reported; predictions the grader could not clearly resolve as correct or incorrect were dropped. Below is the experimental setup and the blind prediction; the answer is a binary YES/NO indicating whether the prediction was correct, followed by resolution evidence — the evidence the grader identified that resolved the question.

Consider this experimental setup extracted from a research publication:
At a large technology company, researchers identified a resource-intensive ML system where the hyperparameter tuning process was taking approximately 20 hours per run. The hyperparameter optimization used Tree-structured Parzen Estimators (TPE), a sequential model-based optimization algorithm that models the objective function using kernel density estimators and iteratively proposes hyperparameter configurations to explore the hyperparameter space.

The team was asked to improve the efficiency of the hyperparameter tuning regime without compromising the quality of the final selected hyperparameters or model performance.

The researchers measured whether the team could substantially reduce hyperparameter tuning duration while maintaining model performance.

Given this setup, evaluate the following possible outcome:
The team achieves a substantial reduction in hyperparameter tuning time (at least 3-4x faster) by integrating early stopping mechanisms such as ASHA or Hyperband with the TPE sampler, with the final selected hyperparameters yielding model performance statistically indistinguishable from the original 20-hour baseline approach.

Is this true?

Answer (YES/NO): NO